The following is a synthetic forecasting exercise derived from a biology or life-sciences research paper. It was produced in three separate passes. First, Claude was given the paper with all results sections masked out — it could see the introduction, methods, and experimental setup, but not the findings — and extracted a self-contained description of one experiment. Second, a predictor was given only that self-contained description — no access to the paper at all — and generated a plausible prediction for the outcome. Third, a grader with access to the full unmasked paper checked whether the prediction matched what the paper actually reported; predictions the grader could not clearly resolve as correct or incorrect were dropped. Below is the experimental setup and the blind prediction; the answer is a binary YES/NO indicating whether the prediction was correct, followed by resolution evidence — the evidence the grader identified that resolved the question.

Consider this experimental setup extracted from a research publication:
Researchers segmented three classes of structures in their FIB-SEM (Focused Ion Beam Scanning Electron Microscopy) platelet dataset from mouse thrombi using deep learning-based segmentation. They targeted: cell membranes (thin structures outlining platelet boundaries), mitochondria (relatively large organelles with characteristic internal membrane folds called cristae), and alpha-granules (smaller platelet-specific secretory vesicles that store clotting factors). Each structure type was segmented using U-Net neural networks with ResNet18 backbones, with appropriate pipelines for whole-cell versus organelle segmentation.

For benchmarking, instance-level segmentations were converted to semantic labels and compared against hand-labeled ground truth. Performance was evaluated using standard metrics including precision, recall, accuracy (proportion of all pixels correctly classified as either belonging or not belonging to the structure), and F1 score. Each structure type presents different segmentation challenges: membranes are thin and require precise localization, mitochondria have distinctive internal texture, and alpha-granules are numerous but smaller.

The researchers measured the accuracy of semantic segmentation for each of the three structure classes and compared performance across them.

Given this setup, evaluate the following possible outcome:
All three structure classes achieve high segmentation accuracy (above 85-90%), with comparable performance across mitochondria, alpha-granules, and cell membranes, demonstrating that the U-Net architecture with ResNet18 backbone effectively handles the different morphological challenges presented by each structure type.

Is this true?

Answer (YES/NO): NO